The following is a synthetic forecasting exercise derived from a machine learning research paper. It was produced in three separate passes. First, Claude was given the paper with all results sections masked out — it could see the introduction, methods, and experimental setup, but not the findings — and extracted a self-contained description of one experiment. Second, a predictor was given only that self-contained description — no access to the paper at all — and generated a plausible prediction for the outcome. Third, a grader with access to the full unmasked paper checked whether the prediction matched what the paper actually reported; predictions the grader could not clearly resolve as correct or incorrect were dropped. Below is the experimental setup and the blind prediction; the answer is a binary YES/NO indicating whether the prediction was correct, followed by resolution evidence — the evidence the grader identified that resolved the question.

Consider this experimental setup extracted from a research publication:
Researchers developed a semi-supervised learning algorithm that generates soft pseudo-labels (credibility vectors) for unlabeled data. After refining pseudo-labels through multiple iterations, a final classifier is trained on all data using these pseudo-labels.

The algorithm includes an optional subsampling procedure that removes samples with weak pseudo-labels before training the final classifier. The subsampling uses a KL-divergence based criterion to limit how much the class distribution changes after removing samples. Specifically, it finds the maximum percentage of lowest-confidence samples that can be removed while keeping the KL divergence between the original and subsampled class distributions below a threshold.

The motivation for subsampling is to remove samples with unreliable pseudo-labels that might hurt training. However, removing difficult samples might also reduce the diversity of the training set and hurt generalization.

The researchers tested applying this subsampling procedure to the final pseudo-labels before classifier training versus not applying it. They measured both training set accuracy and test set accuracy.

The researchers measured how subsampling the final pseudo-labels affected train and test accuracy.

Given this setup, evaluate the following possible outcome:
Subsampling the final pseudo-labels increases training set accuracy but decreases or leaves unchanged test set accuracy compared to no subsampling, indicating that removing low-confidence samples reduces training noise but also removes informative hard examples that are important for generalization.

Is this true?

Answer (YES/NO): YES